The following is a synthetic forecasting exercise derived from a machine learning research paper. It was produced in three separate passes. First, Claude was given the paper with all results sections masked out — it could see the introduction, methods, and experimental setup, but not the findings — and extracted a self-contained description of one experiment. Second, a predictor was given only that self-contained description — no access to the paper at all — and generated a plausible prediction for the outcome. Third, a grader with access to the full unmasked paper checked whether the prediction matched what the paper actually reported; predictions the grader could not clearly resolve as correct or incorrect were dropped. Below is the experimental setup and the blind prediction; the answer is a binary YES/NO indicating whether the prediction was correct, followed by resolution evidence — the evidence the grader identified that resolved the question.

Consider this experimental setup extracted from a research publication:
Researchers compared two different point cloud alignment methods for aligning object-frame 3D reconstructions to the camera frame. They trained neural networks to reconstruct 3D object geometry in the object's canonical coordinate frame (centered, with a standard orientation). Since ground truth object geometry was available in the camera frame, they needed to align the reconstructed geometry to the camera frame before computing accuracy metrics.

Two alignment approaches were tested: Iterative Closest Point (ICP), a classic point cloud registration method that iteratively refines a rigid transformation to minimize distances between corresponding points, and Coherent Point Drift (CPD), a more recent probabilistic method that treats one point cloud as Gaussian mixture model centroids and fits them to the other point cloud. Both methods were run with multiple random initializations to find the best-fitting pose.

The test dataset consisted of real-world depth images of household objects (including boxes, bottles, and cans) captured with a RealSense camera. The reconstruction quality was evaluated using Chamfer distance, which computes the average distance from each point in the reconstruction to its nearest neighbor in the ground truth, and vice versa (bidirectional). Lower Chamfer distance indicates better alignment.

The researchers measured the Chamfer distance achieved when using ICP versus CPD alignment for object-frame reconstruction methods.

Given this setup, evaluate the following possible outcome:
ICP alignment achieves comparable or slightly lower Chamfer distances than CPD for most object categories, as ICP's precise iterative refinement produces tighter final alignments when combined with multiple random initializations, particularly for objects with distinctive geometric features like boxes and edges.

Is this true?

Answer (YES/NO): NO